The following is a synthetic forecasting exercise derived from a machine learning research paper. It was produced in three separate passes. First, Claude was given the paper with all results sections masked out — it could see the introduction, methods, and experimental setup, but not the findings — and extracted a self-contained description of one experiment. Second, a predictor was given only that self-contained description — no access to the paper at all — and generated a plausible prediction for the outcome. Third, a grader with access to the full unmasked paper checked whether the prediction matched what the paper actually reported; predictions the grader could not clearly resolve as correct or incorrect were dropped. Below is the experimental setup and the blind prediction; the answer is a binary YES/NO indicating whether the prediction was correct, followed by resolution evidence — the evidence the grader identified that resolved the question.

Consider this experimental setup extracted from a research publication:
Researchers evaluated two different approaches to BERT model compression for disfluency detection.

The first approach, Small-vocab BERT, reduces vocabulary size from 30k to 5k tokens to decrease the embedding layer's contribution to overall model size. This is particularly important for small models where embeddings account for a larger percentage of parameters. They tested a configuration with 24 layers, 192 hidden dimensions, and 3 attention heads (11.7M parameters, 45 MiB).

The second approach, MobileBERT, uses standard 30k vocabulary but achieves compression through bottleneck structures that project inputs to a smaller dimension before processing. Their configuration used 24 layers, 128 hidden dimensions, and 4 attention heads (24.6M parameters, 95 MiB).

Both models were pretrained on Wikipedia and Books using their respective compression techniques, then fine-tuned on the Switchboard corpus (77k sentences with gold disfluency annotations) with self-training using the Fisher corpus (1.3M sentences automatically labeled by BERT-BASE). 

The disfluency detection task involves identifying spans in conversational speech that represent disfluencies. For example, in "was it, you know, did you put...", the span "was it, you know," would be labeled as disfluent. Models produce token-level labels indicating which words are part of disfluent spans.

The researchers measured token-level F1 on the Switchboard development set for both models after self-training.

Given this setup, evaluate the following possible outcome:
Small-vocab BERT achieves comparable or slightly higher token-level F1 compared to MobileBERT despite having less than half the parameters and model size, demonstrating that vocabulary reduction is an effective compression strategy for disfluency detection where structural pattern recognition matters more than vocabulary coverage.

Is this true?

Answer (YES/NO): NO